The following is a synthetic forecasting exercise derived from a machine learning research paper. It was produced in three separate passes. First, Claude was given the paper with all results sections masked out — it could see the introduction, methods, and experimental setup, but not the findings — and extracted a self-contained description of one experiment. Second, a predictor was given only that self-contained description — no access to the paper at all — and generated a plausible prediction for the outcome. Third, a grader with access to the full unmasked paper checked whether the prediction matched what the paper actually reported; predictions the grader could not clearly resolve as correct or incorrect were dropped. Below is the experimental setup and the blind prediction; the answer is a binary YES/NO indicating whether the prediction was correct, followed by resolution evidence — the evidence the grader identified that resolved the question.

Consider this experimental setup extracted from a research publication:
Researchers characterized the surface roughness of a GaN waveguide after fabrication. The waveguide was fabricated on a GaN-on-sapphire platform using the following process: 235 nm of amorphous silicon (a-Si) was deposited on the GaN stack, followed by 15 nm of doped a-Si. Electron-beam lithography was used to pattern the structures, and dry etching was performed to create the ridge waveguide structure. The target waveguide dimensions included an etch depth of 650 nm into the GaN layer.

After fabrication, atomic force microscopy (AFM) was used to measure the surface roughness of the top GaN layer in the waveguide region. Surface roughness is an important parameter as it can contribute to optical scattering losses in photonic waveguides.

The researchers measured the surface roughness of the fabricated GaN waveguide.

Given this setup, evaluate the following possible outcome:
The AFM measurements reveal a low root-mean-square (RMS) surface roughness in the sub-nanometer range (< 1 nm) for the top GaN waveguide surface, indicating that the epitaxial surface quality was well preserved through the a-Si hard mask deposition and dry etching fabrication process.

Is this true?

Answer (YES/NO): NO